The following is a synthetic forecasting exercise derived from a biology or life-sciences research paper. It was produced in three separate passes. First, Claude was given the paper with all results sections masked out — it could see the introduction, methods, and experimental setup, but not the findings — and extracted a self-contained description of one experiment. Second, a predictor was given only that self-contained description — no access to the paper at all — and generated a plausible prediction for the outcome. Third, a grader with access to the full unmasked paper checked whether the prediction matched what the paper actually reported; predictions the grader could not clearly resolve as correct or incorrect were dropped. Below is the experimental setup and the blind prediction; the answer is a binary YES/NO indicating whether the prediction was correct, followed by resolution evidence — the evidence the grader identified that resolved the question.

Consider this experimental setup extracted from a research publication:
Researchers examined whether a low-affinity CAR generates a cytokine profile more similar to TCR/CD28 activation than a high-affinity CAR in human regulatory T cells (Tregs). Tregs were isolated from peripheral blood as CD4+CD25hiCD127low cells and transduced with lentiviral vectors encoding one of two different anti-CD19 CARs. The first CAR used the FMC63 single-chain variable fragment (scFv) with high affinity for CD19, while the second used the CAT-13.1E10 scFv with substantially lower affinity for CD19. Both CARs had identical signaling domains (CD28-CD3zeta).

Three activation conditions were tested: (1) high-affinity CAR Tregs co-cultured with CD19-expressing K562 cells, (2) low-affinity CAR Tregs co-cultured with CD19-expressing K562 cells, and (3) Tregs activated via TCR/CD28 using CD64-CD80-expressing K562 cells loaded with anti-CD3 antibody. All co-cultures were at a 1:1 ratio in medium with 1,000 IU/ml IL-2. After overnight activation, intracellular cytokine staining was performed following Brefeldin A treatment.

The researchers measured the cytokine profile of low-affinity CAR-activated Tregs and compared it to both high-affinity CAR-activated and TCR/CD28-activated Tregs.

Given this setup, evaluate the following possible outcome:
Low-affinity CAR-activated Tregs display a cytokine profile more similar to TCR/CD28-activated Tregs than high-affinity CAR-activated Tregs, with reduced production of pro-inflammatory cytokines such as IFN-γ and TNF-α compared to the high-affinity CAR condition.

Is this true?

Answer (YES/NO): YES